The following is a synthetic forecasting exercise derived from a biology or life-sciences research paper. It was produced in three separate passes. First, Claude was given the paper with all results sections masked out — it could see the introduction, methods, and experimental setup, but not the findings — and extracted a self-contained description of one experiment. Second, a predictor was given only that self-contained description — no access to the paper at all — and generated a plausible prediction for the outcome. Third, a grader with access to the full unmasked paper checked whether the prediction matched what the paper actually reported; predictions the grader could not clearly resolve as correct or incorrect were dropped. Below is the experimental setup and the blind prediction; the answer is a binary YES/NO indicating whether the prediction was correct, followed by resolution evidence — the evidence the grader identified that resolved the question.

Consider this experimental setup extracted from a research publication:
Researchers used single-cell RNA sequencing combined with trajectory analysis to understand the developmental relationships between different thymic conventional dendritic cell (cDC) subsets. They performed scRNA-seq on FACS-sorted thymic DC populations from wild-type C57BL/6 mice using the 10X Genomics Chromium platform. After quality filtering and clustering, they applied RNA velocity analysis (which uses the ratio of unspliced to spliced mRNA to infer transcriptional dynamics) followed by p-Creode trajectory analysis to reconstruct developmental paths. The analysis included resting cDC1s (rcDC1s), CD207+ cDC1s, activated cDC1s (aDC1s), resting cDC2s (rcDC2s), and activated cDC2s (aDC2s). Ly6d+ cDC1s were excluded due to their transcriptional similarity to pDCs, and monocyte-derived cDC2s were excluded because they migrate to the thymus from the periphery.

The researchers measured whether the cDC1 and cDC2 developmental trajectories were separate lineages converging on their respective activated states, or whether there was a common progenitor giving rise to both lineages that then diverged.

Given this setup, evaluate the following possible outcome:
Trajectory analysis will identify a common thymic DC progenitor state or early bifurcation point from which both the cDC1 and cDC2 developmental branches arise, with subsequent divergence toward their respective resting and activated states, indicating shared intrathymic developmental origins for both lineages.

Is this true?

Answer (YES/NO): NO